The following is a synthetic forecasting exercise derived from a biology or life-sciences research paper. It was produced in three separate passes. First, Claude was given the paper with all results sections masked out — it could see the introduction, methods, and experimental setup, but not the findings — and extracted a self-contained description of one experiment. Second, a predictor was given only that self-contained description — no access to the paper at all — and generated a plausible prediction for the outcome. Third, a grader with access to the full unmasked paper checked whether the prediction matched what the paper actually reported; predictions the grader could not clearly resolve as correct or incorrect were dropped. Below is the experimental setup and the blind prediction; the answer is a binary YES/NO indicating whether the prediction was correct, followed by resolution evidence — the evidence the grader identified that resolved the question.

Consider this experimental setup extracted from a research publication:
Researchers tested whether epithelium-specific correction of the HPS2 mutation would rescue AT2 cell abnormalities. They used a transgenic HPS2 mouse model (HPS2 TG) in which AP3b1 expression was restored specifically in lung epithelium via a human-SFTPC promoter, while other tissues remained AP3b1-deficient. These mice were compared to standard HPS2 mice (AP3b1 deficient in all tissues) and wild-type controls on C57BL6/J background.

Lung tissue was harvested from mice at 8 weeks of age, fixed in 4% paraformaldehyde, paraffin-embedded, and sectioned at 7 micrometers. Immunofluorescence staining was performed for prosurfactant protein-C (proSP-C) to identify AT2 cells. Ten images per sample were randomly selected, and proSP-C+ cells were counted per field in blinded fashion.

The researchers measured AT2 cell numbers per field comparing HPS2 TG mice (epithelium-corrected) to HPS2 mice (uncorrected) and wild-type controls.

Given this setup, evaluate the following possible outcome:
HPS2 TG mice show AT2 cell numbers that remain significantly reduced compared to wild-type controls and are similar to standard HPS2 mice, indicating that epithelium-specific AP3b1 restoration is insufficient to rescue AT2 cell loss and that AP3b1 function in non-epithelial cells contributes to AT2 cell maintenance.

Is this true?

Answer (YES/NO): NO